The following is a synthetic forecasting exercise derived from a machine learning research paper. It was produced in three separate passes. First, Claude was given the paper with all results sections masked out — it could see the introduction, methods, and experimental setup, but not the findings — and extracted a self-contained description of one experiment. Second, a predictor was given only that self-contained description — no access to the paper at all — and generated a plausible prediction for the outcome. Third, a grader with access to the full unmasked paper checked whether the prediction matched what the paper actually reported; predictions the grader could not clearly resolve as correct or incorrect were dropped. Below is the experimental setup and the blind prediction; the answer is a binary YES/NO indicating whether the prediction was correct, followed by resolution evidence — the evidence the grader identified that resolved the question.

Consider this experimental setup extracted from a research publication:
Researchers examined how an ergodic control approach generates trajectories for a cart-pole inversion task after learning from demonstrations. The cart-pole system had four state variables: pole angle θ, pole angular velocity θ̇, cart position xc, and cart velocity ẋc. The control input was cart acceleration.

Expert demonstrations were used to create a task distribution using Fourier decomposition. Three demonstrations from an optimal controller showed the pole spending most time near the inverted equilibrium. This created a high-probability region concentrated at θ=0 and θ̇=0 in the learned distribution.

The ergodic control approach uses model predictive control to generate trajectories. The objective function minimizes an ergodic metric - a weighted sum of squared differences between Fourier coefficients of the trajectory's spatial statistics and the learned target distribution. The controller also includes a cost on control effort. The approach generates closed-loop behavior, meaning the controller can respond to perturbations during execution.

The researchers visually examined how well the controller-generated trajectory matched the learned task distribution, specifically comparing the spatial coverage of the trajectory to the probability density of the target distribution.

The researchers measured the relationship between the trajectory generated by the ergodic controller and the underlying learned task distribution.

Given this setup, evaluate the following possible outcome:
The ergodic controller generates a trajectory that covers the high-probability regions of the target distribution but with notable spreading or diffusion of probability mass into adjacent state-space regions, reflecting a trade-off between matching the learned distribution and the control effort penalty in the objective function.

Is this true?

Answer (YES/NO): NO